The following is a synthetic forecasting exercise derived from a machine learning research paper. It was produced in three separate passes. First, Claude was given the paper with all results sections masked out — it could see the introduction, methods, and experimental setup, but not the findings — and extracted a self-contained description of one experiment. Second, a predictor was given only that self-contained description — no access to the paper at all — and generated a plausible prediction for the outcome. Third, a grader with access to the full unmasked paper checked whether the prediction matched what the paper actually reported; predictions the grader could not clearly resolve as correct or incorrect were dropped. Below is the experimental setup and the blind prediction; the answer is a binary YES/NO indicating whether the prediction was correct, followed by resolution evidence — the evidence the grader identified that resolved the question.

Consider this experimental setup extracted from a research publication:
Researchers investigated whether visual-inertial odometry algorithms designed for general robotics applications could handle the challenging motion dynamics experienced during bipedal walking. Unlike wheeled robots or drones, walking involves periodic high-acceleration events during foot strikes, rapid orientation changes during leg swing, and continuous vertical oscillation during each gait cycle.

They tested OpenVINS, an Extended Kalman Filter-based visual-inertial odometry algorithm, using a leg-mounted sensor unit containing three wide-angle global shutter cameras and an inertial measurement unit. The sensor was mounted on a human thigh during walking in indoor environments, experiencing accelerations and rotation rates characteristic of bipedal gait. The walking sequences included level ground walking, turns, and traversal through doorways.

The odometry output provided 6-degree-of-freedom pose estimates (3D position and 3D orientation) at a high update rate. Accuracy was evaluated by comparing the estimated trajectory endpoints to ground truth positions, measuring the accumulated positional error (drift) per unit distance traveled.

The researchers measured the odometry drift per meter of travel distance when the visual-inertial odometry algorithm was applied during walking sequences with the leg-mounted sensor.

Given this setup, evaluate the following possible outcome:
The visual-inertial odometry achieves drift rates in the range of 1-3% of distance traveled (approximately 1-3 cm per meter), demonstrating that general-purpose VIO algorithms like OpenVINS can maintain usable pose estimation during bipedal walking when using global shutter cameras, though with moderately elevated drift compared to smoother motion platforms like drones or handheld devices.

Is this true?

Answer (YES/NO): NO